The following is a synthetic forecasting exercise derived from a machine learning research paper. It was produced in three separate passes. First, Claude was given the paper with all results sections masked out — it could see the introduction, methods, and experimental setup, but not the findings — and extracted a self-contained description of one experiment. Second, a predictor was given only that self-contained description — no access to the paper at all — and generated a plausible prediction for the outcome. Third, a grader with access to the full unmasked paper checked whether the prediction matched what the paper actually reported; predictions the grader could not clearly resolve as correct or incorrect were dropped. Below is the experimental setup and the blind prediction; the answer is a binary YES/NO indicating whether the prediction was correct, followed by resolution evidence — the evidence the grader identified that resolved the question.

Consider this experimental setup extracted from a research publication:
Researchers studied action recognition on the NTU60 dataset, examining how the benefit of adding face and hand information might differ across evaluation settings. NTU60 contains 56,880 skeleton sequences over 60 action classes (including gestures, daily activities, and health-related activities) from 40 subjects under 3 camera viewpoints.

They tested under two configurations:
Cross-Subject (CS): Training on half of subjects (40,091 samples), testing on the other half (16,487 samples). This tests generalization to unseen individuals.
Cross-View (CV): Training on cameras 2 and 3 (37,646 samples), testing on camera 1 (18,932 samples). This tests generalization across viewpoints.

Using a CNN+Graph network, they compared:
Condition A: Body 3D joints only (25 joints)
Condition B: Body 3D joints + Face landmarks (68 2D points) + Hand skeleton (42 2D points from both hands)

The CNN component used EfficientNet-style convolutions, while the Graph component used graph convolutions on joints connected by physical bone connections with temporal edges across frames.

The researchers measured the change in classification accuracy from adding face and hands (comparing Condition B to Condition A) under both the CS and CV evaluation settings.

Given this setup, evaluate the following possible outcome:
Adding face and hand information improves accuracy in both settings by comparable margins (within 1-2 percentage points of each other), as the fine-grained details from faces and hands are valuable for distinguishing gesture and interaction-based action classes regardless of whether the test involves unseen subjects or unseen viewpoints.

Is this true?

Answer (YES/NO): NO